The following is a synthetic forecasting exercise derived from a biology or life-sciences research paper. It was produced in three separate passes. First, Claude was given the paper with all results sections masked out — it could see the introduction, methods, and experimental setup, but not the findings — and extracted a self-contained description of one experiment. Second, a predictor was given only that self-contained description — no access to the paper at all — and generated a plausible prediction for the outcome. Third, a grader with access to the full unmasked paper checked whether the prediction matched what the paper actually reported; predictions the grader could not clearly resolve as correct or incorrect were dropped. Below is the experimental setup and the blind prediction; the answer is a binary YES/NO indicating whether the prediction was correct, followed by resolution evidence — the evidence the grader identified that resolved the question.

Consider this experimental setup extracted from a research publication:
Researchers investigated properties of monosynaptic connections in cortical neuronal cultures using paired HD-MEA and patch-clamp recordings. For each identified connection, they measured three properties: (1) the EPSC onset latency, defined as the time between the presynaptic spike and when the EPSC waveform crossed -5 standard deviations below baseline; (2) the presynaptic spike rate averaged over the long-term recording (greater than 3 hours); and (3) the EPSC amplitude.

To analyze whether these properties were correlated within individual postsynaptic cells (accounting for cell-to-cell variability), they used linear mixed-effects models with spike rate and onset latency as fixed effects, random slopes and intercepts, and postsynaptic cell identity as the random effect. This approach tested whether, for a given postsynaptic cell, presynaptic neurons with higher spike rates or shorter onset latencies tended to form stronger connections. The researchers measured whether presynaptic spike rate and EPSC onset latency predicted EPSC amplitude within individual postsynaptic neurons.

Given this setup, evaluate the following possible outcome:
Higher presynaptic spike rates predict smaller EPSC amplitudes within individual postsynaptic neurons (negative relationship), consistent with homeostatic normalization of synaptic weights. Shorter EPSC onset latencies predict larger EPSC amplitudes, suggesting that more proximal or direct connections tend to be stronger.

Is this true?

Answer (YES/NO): NO